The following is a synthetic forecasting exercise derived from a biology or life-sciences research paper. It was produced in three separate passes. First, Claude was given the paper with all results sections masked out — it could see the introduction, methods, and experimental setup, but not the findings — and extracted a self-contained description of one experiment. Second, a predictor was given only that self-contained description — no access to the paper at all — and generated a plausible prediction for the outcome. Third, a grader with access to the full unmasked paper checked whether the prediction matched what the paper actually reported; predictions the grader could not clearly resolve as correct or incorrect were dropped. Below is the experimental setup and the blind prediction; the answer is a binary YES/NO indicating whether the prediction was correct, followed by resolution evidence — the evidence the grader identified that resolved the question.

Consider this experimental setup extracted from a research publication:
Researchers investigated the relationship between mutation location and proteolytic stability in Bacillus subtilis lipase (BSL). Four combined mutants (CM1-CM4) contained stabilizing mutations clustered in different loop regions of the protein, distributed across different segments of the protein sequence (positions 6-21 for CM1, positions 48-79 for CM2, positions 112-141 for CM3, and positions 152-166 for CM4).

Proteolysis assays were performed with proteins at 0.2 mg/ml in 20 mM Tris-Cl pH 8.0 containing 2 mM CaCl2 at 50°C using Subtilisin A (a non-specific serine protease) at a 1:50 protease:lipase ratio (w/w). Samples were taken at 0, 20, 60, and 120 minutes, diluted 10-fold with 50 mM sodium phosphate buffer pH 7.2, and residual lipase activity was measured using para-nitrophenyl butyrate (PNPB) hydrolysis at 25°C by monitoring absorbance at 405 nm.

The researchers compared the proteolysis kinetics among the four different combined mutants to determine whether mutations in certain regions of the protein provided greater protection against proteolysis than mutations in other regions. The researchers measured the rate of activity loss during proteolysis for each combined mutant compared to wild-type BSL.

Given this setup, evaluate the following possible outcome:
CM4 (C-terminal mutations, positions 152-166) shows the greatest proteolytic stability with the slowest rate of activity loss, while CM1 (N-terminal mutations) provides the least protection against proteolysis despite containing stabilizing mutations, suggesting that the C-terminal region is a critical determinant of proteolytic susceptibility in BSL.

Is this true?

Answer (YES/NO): NO